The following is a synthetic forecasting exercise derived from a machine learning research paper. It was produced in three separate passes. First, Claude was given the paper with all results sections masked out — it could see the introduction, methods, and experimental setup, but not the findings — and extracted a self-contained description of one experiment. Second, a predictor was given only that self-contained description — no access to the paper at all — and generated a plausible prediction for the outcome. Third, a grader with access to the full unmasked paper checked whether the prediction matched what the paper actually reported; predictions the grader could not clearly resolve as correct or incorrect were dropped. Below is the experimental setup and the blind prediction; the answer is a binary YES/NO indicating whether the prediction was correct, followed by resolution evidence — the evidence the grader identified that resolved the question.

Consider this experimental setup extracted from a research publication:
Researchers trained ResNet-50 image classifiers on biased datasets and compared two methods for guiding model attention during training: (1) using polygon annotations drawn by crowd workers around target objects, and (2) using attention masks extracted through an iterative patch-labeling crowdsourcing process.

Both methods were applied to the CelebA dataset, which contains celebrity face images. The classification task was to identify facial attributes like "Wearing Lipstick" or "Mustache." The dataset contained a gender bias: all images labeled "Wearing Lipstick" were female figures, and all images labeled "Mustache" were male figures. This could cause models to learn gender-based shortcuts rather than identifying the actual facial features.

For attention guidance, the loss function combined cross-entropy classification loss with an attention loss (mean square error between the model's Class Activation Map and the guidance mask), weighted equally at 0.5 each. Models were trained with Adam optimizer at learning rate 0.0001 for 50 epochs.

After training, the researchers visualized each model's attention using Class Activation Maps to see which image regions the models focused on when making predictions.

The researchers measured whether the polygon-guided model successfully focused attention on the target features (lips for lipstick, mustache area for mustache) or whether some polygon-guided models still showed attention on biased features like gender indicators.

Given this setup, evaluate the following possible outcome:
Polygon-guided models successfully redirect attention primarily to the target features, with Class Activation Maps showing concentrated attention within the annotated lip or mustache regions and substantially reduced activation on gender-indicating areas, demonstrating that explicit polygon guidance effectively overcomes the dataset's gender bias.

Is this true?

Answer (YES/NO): NO